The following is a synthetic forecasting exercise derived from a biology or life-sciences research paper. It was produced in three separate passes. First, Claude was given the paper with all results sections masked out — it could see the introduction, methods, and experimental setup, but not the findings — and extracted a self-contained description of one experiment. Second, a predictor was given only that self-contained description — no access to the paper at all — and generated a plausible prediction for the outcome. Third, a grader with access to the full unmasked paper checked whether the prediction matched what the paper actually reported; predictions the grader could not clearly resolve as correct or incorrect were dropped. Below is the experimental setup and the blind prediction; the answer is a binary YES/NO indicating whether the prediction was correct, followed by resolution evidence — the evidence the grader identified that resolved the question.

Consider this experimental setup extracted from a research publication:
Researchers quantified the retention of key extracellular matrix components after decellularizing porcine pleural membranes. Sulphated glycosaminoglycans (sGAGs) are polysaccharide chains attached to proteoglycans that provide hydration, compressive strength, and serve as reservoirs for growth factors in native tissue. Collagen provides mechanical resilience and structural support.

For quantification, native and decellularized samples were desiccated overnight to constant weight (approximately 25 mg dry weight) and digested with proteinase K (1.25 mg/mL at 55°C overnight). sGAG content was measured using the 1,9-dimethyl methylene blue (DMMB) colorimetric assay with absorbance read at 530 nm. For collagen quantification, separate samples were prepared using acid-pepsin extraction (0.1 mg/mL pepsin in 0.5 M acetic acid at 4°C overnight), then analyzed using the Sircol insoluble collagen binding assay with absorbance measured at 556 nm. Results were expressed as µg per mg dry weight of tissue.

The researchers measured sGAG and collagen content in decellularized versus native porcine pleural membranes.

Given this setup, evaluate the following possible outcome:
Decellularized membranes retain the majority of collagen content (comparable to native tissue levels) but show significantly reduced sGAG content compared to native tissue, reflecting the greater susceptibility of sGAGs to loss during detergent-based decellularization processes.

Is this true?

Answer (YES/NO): NO